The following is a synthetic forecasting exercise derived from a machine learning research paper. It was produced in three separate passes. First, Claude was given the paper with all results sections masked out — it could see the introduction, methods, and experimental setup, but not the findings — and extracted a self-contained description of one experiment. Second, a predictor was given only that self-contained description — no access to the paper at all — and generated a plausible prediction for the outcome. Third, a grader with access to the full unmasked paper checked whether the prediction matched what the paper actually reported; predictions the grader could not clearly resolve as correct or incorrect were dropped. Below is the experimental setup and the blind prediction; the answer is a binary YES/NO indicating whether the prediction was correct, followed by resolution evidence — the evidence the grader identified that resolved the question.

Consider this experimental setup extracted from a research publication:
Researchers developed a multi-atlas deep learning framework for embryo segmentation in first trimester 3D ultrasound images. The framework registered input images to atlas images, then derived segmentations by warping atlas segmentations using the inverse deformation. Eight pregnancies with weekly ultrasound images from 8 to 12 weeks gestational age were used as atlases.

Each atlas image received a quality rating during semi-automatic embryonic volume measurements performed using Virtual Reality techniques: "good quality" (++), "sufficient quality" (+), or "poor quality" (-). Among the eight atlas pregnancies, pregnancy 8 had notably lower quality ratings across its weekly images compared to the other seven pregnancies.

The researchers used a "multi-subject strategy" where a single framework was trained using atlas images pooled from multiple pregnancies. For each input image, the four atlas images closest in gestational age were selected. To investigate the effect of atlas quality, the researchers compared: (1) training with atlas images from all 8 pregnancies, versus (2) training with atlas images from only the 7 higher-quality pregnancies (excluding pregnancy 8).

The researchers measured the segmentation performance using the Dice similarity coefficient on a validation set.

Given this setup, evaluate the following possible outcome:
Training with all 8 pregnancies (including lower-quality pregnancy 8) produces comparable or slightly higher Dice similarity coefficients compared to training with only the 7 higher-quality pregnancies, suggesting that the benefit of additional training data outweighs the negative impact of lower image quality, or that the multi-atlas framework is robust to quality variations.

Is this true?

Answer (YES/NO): YES